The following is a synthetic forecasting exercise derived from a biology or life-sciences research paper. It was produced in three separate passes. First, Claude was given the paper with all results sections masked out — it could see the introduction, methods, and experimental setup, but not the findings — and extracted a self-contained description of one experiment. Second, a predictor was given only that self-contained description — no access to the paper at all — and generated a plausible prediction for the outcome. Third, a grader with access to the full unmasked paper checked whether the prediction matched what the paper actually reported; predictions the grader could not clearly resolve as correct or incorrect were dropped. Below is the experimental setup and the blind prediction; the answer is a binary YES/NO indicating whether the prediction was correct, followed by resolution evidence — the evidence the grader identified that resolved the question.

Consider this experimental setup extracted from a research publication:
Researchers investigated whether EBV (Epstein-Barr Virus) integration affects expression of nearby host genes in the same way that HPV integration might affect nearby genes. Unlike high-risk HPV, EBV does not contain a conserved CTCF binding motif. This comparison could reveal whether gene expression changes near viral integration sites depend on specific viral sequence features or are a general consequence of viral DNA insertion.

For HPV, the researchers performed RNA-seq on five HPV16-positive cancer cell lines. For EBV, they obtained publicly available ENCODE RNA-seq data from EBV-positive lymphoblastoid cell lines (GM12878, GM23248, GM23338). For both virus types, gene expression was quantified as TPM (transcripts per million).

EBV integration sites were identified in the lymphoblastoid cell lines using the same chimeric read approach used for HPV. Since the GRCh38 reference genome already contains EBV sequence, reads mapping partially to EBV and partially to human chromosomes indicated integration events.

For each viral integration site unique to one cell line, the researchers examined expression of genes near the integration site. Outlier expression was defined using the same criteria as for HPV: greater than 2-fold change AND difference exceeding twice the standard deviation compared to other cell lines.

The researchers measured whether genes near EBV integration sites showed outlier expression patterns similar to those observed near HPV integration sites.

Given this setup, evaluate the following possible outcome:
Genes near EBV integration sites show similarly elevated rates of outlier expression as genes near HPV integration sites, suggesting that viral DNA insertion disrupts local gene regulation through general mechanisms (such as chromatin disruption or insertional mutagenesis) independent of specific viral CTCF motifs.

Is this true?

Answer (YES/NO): NO